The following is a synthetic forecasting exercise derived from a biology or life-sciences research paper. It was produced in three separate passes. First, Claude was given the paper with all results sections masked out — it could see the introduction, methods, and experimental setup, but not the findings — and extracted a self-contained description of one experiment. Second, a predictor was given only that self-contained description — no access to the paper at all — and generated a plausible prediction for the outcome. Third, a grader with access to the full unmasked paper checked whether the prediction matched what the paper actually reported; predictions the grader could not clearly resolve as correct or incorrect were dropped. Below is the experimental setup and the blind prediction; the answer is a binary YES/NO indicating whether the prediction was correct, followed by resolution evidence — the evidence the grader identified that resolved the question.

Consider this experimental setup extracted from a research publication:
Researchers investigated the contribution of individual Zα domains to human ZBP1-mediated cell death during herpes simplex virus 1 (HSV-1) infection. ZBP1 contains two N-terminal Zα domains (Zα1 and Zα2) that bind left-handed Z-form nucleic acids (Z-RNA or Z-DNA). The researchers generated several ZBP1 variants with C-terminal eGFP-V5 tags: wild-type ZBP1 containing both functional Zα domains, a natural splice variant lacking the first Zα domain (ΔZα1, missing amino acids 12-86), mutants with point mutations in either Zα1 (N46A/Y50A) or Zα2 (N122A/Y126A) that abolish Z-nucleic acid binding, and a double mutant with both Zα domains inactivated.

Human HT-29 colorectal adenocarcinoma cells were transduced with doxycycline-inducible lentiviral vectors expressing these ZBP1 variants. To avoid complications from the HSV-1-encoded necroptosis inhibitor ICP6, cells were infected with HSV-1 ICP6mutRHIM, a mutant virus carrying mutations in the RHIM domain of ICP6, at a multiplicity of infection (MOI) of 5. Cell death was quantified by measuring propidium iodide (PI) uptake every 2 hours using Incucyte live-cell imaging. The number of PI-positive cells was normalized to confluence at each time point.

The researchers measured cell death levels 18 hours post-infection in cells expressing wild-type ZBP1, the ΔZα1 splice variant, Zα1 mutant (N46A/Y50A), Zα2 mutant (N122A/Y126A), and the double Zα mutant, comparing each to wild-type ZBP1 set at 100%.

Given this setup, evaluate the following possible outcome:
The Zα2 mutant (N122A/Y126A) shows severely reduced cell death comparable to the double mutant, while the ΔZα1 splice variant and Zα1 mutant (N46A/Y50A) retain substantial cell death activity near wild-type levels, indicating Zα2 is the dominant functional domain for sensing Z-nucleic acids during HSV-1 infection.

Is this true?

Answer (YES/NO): NO